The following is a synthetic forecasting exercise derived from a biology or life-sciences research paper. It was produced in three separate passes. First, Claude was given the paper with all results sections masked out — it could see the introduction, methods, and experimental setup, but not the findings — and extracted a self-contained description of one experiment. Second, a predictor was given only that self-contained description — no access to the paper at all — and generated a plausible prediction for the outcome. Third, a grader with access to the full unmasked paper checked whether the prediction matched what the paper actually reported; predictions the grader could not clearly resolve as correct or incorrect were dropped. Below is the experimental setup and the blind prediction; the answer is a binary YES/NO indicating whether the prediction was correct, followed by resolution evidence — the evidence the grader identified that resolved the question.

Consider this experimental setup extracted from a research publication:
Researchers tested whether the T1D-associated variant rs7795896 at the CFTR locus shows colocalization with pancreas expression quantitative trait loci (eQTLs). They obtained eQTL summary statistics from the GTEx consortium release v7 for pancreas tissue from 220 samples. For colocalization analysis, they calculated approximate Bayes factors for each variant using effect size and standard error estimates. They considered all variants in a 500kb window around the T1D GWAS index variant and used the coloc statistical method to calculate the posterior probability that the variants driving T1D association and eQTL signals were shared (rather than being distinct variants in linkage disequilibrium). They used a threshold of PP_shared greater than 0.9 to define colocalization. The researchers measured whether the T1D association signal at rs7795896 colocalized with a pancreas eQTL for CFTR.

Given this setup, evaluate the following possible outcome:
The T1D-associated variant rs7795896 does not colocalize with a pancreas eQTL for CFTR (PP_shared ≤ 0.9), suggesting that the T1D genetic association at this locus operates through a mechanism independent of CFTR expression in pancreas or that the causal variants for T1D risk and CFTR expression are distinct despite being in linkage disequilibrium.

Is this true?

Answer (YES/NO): NO